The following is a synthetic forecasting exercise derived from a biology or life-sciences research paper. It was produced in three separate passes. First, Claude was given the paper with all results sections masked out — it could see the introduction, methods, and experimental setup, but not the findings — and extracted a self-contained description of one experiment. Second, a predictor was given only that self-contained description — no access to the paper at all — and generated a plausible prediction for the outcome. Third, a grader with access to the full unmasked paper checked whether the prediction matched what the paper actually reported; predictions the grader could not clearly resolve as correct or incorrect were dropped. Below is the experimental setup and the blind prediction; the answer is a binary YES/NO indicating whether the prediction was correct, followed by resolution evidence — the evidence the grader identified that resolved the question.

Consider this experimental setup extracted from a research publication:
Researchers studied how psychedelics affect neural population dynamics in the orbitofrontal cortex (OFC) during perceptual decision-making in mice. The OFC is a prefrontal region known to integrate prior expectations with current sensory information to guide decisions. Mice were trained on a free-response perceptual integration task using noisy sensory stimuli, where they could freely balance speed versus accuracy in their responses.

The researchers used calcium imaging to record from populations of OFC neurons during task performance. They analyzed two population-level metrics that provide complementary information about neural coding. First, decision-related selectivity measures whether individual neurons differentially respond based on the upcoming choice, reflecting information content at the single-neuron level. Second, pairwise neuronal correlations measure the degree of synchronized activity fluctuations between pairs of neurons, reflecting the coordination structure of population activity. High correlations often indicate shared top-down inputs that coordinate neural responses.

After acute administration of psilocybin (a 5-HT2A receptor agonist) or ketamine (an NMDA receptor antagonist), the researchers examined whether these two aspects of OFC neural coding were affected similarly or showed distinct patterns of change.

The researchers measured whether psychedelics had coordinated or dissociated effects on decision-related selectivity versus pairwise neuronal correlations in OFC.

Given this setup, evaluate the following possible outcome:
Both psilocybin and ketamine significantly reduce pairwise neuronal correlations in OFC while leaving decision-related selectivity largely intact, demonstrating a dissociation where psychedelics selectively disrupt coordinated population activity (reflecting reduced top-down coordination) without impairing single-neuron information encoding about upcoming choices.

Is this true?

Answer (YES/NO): YES